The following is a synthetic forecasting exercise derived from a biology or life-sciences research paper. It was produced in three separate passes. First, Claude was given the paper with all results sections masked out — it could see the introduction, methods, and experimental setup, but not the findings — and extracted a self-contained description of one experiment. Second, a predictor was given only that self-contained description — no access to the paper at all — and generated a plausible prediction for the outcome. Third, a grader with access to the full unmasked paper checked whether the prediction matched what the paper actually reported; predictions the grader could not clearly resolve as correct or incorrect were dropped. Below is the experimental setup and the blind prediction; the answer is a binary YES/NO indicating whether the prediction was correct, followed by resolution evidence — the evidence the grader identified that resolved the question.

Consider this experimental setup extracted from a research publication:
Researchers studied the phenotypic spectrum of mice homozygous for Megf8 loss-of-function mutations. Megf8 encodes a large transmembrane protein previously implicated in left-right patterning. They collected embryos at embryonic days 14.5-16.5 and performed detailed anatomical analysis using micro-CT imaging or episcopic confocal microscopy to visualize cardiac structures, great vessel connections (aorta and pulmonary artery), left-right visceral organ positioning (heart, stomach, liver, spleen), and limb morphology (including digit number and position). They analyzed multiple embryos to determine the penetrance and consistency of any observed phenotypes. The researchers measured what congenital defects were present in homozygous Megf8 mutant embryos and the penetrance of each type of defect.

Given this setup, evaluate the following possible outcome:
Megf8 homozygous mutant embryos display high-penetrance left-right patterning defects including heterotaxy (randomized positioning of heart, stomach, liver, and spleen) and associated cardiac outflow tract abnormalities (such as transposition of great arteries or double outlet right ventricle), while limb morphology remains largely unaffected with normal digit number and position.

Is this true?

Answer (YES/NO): NO